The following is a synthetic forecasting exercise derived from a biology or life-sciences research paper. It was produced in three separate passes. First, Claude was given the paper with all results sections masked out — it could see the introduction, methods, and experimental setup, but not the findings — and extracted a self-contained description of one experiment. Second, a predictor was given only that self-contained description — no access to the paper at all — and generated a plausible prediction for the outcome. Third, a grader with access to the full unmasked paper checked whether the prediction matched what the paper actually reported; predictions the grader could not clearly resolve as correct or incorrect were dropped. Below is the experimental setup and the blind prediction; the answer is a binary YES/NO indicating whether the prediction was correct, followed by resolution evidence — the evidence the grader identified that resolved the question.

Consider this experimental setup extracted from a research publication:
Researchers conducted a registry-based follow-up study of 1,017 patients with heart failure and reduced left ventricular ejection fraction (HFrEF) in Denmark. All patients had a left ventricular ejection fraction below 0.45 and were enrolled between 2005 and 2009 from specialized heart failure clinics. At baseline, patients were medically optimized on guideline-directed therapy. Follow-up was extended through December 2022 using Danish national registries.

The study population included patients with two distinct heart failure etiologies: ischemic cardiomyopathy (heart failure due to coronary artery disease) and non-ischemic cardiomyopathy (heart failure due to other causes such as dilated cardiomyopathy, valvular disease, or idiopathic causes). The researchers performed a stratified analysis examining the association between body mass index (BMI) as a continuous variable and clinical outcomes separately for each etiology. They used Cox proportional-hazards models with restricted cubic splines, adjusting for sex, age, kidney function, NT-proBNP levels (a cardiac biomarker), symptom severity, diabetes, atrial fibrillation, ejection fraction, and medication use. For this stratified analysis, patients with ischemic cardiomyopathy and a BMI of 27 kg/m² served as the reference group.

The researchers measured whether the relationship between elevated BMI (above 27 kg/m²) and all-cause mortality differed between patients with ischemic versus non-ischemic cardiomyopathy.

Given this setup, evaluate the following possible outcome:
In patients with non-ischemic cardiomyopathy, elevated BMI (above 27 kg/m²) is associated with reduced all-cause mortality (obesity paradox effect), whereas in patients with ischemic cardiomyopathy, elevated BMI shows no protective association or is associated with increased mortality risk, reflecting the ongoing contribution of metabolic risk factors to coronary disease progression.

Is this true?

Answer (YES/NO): NO